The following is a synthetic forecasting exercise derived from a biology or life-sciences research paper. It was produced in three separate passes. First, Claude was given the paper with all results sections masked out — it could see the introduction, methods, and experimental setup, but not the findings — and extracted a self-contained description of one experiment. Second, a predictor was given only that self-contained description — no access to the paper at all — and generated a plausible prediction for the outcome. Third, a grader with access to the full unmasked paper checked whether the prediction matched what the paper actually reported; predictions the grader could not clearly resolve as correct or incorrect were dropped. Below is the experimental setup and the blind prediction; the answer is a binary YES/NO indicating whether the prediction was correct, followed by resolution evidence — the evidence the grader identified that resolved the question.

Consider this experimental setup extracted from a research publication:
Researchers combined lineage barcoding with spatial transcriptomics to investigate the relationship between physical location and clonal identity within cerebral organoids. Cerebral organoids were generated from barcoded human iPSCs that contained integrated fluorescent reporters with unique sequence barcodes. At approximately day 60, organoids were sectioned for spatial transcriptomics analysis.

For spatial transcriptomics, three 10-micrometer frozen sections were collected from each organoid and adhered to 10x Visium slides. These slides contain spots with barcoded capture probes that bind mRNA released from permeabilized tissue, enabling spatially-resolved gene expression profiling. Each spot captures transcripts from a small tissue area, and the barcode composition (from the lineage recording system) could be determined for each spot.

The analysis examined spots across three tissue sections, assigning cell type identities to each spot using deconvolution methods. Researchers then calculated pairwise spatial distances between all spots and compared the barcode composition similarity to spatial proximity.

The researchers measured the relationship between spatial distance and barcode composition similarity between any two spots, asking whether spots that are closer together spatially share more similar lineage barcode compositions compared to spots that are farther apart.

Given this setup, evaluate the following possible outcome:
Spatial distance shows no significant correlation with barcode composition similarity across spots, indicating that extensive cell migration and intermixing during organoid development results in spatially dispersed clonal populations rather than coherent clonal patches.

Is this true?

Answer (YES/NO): NO